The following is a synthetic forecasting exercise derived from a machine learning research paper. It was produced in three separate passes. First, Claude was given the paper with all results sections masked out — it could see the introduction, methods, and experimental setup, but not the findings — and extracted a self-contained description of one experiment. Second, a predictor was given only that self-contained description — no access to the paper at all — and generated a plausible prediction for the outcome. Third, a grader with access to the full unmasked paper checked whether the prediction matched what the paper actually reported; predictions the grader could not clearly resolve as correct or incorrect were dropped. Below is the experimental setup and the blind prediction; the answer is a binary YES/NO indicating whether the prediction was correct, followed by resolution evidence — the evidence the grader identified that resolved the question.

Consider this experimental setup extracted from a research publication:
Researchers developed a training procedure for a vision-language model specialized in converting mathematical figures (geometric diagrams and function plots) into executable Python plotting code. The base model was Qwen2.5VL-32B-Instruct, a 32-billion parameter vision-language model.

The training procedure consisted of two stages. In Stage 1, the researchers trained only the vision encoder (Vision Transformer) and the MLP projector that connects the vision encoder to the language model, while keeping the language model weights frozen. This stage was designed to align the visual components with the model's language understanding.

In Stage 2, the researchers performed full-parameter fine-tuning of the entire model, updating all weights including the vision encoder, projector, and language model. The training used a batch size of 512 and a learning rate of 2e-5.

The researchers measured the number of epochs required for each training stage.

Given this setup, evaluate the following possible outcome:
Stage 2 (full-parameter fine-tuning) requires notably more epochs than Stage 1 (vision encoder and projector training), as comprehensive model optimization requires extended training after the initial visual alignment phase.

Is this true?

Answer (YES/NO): YES